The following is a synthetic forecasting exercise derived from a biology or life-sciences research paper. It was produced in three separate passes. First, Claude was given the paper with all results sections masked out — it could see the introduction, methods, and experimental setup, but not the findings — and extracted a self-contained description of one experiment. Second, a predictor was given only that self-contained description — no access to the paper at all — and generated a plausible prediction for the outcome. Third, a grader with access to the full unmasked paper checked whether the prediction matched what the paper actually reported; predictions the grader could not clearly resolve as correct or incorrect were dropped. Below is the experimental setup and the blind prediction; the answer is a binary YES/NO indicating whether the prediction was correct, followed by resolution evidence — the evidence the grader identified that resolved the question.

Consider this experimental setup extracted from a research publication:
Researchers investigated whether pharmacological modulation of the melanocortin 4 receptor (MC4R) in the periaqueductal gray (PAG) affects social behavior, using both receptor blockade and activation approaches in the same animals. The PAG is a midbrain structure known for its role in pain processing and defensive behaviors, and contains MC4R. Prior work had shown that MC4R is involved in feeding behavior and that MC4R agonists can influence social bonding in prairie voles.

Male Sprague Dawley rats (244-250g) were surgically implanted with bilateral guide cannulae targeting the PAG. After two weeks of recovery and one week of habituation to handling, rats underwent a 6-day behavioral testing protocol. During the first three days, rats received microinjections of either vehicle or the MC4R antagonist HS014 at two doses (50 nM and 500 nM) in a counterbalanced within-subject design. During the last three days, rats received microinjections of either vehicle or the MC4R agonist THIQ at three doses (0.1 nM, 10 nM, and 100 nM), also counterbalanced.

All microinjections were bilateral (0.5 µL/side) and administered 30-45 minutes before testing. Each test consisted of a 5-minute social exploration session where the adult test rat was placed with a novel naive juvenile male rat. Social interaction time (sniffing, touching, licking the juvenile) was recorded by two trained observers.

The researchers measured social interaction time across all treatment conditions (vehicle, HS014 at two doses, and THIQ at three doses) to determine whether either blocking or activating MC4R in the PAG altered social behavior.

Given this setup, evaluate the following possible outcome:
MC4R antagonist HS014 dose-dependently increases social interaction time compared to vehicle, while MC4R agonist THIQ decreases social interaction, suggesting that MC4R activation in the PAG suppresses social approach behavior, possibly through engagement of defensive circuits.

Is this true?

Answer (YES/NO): NO